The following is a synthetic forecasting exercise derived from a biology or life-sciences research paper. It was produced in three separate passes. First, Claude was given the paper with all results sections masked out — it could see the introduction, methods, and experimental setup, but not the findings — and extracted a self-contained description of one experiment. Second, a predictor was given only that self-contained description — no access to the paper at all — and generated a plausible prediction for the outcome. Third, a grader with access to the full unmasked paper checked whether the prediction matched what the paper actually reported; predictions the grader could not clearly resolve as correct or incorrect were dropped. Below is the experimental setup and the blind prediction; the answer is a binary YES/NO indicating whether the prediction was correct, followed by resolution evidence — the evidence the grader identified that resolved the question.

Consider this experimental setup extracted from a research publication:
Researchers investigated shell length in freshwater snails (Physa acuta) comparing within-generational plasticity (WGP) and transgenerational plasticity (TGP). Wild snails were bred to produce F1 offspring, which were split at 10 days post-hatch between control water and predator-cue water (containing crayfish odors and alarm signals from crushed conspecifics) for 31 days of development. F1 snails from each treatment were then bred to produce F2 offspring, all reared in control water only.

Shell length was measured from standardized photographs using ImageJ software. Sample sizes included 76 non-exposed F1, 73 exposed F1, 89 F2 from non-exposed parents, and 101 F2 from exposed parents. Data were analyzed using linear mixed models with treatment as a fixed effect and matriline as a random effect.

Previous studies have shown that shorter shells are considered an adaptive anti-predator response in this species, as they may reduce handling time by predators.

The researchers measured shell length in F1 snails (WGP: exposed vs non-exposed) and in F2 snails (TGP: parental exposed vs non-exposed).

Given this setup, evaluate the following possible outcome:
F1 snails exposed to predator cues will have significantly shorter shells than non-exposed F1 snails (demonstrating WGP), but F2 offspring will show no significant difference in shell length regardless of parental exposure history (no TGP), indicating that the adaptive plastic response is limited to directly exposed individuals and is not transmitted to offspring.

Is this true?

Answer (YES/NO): NO